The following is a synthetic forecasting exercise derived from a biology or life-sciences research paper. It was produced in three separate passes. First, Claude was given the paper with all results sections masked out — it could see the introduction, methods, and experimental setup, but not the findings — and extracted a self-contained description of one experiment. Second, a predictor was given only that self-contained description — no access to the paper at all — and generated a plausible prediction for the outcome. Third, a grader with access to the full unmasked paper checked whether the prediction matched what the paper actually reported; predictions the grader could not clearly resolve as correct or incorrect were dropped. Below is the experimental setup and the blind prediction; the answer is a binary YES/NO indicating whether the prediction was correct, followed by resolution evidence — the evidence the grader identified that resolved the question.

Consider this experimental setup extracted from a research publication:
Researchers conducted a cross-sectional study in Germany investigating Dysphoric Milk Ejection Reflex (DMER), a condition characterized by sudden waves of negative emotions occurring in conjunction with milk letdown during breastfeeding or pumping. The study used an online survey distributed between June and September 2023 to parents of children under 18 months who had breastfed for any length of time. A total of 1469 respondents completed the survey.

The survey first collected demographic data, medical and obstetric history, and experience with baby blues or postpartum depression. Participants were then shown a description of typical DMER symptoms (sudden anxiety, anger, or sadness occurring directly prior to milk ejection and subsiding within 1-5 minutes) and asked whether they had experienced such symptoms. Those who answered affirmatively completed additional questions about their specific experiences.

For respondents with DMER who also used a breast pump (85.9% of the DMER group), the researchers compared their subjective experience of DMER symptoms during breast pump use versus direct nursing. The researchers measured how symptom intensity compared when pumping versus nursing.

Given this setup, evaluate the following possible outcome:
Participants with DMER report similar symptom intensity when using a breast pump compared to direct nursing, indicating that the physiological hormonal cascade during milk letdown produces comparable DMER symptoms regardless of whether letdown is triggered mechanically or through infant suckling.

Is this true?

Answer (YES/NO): NO